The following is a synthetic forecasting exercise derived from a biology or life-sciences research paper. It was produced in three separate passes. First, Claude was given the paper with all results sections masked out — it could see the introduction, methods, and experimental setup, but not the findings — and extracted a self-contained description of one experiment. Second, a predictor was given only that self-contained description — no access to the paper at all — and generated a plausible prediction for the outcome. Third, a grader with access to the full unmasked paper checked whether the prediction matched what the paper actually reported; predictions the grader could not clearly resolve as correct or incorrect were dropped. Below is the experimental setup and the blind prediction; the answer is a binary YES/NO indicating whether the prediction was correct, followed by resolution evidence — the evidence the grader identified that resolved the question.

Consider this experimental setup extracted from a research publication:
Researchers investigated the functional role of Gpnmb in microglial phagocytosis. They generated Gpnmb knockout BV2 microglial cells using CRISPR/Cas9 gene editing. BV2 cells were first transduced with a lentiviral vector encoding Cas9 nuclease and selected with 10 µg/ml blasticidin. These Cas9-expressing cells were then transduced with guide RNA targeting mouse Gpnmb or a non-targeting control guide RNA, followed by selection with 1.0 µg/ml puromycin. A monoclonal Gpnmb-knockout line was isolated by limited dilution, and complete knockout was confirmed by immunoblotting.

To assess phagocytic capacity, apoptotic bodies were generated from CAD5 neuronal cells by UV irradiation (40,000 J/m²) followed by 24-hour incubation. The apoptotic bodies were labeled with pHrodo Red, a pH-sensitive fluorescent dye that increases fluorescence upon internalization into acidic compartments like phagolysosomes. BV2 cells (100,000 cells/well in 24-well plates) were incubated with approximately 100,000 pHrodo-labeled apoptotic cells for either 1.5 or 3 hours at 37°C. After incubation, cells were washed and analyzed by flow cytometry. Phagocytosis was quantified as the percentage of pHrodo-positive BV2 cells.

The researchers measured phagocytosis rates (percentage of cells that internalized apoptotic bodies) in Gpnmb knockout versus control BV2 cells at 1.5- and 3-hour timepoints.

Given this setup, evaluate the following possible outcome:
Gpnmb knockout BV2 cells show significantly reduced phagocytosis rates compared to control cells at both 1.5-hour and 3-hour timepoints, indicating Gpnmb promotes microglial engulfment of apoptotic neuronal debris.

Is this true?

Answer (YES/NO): YES